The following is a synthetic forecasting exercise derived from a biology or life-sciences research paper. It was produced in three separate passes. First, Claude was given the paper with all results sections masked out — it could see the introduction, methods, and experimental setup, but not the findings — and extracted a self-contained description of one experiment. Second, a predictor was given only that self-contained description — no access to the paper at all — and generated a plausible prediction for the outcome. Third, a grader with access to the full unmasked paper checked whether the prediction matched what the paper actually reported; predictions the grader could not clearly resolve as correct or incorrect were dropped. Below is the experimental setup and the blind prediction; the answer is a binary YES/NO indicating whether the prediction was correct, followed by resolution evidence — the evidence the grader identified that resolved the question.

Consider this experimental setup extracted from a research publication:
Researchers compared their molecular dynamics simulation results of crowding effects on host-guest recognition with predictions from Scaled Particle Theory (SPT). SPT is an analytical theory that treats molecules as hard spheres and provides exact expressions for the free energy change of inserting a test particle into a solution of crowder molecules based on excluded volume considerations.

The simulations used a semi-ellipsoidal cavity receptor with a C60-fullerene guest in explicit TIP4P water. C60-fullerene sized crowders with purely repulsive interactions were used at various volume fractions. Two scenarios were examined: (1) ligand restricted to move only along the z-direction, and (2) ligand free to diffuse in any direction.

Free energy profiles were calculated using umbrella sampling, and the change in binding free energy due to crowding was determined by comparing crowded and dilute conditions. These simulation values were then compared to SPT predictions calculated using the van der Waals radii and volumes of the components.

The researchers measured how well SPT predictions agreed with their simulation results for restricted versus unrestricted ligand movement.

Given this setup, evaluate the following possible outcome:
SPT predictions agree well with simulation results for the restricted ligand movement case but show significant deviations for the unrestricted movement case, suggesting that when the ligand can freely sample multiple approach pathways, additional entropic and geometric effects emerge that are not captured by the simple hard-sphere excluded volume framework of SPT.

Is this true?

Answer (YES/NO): NO